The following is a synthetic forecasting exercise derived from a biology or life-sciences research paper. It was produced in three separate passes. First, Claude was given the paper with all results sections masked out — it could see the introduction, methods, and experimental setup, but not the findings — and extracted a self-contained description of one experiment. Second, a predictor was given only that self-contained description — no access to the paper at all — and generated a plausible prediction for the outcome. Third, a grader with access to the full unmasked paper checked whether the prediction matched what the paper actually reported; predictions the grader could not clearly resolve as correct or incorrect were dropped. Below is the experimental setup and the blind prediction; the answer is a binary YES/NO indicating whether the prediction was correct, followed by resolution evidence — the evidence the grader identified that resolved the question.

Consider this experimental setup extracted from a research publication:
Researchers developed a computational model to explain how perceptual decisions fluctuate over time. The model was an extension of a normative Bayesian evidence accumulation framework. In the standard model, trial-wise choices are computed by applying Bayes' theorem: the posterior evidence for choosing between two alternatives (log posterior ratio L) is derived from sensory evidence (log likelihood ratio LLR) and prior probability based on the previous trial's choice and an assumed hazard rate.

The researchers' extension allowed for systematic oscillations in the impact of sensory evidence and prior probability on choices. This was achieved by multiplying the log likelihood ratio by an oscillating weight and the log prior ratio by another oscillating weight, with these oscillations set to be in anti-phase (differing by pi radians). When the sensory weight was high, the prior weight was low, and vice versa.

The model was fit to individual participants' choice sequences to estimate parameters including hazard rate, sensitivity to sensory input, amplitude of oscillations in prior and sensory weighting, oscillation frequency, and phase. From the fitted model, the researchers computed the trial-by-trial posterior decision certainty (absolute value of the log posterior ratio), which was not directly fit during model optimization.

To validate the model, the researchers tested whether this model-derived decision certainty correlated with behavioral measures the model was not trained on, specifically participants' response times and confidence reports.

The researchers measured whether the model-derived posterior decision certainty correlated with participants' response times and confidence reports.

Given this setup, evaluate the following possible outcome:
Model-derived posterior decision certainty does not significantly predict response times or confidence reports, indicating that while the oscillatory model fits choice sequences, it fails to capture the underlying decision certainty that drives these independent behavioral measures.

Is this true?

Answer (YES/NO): NO